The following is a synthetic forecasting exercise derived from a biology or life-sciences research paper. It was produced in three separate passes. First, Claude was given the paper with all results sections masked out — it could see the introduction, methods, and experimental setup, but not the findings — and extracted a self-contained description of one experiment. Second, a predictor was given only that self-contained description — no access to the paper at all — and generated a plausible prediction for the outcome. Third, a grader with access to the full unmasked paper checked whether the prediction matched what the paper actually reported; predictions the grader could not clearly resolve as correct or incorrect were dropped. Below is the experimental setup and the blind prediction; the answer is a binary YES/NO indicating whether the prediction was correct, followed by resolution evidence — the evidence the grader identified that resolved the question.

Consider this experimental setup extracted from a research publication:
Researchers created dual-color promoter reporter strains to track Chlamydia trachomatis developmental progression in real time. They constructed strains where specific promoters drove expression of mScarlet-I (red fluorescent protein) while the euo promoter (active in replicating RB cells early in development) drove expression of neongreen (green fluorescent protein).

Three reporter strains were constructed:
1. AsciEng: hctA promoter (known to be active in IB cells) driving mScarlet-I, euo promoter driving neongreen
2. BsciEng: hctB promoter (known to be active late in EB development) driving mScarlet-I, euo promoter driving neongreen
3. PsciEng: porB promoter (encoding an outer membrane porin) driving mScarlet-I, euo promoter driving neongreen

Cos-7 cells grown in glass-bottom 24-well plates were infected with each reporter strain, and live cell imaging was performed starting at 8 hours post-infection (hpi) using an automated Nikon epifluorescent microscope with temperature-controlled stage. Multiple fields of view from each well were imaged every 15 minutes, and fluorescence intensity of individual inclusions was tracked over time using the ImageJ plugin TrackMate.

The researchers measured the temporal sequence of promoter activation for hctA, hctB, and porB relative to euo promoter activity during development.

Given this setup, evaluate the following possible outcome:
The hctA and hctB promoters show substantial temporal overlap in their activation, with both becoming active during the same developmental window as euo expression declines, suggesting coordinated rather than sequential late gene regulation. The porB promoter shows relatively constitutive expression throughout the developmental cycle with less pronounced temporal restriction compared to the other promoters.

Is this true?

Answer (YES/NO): NO